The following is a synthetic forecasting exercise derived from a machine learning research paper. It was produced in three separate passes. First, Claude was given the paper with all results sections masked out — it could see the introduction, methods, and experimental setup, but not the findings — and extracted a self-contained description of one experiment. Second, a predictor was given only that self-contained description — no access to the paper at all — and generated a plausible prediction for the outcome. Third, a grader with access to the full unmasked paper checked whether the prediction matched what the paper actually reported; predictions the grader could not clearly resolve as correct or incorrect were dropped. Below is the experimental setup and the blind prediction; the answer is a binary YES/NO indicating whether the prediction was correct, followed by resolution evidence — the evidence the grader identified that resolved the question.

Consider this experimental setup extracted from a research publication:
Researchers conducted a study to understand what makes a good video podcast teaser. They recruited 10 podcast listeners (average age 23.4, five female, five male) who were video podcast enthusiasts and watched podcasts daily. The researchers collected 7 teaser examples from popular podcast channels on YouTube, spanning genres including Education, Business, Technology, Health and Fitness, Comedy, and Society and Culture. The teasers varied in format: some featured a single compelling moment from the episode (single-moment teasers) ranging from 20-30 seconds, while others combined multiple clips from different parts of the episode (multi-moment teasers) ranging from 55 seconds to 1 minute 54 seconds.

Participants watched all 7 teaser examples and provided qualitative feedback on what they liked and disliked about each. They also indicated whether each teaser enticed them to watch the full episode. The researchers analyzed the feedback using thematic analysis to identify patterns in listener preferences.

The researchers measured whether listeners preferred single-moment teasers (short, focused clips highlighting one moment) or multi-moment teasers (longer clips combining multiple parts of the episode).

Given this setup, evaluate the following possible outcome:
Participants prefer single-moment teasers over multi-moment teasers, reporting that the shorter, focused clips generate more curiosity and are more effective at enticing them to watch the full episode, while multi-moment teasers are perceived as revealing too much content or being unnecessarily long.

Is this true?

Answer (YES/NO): NO